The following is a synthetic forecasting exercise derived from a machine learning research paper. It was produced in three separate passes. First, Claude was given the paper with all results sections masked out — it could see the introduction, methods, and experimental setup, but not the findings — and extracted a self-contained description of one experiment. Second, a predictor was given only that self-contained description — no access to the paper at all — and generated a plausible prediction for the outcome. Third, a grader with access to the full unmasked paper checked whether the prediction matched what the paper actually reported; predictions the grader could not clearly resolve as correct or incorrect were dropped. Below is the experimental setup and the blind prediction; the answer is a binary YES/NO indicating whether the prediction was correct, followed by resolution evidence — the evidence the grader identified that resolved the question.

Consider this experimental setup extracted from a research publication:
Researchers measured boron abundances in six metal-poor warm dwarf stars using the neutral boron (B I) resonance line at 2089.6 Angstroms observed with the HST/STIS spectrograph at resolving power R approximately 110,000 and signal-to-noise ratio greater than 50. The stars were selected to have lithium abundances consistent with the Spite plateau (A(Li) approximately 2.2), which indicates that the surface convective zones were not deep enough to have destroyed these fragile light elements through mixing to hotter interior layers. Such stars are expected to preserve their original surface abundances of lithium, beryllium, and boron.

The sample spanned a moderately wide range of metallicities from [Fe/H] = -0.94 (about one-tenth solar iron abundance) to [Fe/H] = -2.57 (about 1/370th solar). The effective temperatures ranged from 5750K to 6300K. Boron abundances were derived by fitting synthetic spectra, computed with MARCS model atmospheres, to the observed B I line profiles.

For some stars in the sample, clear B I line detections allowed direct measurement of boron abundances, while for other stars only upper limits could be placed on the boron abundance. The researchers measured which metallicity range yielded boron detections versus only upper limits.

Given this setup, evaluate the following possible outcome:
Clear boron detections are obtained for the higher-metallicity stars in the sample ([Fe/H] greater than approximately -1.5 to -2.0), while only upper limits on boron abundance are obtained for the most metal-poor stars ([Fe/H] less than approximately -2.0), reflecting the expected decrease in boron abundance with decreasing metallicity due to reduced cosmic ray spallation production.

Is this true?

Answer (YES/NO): NO